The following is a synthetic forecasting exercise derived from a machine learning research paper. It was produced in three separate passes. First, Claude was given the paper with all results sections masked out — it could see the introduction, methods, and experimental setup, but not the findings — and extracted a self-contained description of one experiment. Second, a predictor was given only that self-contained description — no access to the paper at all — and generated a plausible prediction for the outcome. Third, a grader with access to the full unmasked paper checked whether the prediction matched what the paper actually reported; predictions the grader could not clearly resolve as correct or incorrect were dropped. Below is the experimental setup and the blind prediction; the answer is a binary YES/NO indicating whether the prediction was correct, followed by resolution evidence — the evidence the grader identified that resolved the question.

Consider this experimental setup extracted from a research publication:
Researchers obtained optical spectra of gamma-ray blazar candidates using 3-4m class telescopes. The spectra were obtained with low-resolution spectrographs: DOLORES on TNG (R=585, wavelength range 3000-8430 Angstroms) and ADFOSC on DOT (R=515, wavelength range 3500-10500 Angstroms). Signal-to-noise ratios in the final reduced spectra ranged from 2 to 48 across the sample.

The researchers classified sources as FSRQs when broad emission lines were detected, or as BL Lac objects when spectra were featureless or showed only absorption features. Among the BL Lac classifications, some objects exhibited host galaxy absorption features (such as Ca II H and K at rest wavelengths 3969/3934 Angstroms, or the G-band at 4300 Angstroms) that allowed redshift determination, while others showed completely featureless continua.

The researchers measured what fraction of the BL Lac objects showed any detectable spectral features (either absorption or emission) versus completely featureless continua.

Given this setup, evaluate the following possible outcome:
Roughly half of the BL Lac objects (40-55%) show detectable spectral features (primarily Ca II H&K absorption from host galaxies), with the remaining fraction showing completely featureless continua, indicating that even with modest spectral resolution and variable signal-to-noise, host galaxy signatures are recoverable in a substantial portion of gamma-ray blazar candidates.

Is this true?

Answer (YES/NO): NO